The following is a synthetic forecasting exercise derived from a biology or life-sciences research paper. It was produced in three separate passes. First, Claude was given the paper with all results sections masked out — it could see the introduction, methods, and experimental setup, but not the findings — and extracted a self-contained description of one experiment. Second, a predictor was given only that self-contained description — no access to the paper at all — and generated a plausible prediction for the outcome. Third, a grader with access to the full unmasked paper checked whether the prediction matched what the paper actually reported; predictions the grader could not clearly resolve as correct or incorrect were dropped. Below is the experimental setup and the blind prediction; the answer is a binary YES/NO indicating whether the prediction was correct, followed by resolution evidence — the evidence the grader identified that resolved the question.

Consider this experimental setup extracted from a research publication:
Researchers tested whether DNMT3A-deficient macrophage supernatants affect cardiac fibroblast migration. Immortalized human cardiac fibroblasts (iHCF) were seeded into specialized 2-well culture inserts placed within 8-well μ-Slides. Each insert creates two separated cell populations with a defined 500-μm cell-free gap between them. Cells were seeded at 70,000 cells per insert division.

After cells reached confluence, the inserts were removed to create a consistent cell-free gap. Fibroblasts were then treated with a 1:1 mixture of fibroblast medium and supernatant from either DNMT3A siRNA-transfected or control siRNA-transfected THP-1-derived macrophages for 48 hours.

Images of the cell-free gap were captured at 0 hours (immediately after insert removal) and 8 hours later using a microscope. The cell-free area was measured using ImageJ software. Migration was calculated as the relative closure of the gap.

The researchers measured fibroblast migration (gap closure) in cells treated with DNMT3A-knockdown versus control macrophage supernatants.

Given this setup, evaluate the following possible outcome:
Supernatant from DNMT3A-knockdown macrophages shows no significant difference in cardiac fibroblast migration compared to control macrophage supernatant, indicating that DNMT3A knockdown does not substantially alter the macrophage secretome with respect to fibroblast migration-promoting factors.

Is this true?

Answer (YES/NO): NO